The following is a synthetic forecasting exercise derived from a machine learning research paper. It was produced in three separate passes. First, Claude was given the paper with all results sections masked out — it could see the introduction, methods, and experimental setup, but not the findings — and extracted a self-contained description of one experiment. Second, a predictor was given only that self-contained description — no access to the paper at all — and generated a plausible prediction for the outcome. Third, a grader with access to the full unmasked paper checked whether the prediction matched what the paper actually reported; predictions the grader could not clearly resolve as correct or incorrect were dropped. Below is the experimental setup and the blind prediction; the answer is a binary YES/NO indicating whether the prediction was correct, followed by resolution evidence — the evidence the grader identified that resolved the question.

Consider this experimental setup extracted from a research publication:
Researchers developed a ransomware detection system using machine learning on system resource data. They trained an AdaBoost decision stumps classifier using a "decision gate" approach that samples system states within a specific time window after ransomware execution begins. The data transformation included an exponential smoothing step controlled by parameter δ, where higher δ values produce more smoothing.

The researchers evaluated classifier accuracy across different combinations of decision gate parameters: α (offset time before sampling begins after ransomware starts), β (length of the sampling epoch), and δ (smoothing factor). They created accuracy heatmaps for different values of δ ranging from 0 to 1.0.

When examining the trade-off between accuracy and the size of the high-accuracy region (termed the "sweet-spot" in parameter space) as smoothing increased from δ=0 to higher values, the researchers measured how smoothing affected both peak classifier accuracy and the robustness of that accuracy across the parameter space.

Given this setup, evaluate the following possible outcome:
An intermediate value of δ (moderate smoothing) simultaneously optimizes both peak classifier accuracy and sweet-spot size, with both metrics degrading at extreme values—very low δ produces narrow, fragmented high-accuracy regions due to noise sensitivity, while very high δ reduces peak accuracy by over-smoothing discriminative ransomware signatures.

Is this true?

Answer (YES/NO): NO